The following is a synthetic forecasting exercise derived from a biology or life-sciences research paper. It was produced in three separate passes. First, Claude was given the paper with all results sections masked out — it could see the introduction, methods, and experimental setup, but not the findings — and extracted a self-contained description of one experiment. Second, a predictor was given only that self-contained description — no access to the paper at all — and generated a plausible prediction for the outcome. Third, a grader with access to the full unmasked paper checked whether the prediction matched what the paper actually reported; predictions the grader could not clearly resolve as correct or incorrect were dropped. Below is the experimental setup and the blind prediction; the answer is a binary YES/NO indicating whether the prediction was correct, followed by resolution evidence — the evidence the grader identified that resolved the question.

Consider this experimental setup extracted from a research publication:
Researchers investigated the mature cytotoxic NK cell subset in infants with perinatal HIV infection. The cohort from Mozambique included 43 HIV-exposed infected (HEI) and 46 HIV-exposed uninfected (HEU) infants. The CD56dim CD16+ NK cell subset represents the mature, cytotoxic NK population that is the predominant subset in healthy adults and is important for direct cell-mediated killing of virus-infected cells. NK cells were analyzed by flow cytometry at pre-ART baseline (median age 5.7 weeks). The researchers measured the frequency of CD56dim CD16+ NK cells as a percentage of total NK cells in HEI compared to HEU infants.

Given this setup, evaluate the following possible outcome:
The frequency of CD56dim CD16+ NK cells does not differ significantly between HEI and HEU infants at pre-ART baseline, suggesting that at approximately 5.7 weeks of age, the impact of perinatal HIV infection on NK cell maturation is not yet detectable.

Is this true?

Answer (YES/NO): YES